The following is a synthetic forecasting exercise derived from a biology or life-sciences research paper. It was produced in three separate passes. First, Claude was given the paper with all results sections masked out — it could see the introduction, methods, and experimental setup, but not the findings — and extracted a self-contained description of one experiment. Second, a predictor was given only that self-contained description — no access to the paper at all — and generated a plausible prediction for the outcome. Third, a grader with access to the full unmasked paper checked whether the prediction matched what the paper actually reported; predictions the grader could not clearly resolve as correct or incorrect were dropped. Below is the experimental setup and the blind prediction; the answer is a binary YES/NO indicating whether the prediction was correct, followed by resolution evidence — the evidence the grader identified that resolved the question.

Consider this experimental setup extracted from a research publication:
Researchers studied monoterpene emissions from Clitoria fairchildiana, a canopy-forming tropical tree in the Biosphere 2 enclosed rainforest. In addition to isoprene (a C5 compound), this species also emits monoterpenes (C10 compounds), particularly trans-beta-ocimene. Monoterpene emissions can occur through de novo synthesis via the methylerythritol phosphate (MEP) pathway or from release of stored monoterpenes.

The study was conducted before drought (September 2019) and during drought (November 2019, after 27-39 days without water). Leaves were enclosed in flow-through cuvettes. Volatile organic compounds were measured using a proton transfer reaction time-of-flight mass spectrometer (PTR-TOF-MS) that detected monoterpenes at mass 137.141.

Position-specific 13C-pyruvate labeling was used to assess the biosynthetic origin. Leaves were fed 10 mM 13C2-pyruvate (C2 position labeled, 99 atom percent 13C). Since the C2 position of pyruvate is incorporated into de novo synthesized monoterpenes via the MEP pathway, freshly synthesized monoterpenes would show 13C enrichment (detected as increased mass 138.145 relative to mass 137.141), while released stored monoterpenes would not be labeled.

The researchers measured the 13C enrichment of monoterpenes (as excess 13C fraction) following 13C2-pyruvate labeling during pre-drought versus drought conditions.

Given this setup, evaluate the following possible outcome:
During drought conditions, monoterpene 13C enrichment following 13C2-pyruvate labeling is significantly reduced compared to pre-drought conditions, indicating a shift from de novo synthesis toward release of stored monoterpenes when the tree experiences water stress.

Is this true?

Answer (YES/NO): NO